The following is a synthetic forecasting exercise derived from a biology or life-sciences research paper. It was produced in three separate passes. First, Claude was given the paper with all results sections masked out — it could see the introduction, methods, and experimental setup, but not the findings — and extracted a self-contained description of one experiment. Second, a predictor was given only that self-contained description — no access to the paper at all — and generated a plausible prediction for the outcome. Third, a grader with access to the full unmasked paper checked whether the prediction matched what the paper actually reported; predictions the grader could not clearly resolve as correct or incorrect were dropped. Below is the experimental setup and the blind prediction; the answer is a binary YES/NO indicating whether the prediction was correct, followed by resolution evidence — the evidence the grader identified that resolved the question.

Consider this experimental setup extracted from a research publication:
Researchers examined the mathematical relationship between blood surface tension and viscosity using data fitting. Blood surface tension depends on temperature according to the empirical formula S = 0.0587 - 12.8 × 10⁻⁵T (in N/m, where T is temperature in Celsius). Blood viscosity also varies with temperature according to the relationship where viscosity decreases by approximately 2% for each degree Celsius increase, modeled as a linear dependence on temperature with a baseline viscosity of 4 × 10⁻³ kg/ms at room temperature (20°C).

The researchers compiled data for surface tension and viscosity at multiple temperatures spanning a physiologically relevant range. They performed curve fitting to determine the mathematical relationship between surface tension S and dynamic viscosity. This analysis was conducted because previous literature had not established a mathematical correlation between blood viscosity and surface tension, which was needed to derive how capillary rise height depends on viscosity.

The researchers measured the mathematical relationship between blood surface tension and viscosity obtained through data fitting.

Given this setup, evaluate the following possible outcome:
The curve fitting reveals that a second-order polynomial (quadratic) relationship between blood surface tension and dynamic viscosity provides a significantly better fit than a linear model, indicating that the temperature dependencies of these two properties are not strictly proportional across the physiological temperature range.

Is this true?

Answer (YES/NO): NO